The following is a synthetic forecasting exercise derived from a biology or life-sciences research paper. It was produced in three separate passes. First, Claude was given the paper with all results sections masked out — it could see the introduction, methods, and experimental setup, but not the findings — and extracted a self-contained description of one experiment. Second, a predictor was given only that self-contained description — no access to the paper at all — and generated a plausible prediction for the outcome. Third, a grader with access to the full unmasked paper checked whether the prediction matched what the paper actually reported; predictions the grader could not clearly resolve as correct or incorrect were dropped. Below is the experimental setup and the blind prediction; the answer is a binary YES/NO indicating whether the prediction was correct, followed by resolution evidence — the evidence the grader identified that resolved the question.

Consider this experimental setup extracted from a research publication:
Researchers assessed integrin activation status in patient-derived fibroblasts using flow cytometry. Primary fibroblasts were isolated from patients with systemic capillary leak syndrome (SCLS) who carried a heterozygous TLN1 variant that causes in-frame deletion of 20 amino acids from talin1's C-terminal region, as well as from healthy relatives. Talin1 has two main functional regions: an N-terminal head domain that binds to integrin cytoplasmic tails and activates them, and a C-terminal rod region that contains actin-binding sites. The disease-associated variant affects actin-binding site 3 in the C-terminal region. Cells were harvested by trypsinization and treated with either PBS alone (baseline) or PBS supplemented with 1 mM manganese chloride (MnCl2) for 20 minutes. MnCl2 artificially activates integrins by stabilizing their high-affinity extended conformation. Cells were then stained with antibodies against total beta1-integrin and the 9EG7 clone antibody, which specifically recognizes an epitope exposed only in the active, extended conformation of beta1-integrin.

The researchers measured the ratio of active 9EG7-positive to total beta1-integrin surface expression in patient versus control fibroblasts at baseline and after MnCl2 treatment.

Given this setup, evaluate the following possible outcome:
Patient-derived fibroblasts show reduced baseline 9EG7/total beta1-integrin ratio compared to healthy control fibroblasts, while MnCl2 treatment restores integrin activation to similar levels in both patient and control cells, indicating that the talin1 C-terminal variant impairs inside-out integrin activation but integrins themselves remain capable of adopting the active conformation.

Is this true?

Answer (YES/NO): NO